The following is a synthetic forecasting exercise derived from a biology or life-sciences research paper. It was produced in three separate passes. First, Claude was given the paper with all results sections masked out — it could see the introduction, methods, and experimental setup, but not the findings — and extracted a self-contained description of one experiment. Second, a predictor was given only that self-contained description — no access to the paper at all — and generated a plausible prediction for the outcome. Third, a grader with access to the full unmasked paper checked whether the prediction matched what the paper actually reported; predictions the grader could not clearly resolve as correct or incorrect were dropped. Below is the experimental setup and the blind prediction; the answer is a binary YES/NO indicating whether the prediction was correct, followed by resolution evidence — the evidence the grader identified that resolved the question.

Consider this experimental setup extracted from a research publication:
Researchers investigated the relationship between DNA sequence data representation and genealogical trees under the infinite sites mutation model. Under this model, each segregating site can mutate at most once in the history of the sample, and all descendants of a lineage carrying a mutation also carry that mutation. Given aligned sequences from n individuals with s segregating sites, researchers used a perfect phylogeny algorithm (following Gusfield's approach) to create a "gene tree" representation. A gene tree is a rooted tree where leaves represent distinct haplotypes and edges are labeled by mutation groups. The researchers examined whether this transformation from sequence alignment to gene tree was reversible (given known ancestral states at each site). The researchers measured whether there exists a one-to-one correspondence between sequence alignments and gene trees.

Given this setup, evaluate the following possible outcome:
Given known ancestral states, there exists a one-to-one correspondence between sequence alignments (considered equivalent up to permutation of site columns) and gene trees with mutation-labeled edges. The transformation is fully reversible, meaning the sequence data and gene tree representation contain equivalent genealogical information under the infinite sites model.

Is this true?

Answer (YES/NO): YES